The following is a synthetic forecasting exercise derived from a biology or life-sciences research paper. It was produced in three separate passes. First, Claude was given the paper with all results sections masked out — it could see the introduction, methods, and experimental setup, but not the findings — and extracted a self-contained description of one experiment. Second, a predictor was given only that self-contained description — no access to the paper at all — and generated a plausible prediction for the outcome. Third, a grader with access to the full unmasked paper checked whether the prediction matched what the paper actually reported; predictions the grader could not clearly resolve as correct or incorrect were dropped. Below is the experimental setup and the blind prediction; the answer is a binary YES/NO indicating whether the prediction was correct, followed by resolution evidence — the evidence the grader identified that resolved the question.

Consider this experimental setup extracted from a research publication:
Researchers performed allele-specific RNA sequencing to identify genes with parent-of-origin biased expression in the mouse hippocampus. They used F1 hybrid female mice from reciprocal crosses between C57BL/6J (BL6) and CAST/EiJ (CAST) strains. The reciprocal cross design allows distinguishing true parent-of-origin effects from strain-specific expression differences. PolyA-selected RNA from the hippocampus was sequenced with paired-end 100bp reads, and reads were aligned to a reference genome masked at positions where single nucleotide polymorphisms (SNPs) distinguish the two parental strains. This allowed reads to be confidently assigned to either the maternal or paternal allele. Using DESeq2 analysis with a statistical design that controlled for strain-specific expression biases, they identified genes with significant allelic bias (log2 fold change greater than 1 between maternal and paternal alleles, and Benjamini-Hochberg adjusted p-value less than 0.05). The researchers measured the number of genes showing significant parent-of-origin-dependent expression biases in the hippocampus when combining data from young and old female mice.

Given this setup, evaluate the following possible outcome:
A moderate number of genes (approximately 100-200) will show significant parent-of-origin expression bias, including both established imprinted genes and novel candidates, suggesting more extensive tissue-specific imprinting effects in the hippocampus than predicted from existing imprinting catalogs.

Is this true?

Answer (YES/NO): NO